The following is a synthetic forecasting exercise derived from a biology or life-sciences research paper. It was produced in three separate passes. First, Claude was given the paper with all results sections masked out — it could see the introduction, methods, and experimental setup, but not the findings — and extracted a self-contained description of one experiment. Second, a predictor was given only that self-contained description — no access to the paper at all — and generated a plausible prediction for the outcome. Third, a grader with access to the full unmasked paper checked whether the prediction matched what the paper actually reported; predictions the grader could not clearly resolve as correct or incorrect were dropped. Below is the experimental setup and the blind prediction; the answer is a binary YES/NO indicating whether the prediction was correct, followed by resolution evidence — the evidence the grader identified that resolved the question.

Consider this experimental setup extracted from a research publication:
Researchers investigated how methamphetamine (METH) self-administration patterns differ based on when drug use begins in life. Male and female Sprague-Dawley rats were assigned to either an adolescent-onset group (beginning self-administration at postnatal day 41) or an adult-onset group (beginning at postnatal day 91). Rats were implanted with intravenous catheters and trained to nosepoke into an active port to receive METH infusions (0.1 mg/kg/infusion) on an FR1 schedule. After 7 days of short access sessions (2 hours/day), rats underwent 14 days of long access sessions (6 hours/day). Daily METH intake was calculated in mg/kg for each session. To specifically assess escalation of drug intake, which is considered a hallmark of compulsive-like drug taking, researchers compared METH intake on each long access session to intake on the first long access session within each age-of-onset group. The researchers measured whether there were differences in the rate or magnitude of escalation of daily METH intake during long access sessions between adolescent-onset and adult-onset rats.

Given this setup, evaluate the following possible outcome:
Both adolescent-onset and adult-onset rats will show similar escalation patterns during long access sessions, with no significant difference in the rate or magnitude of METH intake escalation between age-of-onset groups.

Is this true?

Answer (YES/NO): NO